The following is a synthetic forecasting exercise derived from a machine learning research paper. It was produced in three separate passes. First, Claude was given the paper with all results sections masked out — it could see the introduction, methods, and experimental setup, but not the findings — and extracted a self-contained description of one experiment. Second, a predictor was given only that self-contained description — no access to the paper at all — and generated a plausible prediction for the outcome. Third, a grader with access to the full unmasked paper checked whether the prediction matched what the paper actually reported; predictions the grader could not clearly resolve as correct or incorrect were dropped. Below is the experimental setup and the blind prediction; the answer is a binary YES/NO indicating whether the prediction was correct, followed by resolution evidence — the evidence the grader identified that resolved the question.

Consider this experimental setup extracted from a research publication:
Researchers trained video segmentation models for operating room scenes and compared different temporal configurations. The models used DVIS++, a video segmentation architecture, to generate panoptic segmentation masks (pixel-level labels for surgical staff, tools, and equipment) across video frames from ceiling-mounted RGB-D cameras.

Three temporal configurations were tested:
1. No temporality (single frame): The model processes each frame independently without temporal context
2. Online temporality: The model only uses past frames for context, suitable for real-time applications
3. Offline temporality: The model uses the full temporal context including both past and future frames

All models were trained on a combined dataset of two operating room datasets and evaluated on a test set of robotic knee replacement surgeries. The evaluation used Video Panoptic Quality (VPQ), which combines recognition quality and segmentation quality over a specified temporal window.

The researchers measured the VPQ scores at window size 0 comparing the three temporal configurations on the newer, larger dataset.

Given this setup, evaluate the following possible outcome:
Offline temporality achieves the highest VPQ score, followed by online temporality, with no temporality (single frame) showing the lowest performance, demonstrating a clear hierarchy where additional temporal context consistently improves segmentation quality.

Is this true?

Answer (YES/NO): NO